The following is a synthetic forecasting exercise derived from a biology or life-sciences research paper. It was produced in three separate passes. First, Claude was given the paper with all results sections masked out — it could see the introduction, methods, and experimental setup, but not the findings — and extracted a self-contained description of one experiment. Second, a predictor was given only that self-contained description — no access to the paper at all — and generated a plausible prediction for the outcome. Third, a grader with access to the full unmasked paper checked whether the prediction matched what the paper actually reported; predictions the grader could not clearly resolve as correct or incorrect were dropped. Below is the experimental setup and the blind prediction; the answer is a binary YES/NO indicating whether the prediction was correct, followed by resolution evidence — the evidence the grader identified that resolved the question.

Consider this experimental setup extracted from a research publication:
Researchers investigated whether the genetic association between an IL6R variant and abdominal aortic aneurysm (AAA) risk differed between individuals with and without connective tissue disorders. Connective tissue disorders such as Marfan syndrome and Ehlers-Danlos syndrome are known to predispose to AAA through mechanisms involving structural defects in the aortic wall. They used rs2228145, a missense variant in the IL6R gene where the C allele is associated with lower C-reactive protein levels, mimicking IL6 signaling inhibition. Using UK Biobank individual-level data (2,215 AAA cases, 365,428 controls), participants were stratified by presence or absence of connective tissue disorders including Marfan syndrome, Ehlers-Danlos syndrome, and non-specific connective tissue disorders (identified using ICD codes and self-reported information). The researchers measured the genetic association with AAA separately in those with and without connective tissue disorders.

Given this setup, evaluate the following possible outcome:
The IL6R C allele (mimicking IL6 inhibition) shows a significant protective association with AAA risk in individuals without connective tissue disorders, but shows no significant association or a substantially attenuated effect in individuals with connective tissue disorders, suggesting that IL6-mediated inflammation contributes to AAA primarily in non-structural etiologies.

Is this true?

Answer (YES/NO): YES